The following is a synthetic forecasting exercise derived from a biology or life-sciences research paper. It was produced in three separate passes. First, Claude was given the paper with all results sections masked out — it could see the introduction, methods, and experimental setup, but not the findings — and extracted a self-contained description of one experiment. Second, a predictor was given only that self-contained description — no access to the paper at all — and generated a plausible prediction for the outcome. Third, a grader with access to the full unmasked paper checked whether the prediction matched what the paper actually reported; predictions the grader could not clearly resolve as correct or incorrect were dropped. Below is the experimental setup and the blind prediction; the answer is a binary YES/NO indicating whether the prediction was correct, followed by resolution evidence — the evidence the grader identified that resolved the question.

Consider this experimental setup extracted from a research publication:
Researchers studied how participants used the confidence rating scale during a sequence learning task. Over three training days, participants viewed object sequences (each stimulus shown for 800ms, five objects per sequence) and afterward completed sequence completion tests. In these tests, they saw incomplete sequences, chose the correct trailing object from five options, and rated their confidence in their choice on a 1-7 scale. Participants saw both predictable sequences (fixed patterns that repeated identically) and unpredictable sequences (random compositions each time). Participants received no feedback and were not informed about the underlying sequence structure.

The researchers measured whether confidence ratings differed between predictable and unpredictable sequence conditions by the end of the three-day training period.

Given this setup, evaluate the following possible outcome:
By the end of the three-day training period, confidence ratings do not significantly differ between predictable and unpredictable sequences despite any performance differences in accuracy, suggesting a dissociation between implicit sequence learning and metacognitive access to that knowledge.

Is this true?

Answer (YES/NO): NO